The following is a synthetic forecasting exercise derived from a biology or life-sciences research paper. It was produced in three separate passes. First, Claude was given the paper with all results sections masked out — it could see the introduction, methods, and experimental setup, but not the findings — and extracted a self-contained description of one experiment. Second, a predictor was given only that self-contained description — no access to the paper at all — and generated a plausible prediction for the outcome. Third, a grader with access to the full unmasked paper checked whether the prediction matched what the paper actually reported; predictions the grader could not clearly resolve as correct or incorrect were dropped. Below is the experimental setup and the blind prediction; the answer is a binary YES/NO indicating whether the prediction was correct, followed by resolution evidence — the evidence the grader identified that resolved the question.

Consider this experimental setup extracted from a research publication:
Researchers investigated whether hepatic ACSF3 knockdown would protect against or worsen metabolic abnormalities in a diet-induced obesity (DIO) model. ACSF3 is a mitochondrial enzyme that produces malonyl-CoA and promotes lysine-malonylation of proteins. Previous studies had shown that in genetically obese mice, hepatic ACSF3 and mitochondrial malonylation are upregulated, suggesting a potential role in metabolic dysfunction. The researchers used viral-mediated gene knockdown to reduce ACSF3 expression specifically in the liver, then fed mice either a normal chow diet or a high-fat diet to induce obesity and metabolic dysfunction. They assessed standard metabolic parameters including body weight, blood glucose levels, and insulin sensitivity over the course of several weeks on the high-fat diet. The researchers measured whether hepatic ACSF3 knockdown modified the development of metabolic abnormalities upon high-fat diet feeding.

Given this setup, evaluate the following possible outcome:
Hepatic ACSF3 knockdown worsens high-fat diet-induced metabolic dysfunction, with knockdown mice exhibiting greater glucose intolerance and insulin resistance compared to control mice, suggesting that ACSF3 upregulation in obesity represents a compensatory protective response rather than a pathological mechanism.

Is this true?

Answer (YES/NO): NO